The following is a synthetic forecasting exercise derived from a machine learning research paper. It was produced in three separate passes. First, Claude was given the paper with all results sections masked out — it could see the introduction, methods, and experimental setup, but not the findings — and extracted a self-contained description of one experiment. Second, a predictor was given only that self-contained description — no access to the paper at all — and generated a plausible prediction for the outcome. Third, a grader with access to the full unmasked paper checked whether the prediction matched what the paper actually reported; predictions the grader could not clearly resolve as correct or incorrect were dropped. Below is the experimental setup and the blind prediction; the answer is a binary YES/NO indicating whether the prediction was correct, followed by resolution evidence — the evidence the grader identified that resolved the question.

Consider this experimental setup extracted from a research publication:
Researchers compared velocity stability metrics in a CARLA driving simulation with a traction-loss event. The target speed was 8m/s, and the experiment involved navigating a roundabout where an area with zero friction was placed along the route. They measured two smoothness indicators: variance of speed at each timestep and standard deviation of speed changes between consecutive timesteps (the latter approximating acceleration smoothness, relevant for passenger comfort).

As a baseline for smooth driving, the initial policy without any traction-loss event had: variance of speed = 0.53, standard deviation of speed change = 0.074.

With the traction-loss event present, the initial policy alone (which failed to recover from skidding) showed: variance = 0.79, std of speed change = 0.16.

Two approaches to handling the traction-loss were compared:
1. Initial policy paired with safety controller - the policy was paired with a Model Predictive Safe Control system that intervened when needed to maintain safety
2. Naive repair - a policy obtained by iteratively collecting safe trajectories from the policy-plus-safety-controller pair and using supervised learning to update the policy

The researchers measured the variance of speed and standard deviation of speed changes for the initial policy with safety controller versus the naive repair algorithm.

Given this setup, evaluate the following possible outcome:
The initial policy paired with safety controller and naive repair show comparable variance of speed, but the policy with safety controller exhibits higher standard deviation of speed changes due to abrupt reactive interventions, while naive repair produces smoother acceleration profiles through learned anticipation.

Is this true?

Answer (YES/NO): NO